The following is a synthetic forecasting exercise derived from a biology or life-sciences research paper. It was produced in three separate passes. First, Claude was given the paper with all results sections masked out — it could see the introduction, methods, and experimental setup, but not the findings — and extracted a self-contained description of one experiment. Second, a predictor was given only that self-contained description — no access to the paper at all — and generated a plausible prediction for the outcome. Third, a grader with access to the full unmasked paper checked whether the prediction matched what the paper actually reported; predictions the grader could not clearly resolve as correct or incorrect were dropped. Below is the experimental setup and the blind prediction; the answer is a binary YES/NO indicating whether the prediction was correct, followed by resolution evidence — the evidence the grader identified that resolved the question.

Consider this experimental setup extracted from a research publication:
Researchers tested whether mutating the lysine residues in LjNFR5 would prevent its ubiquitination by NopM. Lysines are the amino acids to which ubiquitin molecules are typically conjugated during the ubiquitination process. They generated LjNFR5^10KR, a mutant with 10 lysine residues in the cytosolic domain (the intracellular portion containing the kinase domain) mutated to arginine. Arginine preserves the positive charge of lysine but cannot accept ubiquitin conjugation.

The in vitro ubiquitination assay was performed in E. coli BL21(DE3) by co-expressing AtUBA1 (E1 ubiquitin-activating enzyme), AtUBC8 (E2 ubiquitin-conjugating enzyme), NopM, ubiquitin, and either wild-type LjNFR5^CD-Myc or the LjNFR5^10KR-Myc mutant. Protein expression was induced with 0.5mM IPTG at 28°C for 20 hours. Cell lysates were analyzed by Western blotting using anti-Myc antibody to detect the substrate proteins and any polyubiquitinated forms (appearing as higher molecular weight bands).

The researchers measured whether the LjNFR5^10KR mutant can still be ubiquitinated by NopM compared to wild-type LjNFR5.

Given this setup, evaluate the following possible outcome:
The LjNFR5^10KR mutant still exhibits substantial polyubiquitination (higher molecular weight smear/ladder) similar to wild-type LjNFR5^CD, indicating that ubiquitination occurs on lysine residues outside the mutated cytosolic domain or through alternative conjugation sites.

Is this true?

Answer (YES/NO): YES